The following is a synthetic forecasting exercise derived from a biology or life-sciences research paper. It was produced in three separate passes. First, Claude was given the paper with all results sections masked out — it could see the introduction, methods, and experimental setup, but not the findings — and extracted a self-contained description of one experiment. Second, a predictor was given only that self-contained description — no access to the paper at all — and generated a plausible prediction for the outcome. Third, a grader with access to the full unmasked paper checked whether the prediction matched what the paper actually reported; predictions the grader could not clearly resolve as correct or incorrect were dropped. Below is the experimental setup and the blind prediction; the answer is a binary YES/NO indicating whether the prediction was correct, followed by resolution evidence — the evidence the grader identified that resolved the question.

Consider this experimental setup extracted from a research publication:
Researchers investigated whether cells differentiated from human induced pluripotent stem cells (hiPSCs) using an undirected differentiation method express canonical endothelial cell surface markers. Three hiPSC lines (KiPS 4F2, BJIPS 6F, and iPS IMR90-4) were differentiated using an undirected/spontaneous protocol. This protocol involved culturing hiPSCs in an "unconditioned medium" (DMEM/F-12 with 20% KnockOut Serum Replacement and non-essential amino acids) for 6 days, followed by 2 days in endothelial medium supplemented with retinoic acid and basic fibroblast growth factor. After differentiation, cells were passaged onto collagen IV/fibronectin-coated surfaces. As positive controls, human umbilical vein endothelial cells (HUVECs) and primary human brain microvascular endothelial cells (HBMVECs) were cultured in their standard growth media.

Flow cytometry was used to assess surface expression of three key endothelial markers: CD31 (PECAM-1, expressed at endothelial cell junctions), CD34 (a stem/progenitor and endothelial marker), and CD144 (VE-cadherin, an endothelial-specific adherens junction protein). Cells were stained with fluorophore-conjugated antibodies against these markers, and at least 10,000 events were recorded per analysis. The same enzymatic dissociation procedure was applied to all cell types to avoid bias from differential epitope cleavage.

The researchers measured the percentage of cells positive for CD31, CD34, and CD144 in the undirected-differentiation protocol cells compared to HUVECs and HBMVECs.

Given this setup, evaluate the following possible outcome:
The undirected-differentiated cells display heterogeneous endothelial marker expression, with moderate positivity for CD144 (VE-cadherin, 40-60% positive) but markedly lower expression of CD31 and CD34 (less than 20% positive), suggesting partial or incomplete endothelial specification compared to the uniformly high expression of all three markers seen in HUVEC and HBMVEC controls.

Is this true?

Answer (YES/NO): NO